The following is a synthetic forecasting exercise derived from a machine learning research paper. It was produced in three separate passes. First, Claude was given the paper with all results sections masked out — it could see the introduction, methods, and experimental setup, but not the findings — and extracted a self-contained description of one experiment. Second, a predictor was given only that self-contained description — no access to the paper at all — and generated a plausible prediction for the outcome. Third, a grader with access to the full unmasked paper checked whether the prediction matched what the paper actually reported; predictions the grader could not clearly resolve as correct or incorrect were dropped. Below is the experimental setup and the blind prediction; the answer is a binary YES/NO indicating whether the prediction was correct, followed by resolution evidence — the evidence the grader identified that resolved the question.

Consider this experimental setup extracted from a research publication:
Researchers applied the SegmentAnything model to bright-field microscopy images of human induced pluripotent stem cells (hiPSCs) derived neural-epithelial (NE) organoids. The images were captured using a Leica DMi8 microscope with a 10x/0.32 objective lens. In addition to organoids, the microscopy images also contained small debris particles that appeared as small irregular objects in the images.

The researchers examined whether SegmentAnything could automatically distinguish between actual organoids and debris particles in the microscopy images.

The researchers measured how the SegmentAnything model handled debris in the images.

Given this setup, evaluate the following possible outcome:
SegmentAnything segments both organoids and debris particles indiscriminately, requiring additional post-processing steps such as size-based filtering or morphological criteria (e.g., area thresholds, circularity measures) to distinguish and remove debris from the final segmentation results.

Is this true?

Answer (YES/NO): NO